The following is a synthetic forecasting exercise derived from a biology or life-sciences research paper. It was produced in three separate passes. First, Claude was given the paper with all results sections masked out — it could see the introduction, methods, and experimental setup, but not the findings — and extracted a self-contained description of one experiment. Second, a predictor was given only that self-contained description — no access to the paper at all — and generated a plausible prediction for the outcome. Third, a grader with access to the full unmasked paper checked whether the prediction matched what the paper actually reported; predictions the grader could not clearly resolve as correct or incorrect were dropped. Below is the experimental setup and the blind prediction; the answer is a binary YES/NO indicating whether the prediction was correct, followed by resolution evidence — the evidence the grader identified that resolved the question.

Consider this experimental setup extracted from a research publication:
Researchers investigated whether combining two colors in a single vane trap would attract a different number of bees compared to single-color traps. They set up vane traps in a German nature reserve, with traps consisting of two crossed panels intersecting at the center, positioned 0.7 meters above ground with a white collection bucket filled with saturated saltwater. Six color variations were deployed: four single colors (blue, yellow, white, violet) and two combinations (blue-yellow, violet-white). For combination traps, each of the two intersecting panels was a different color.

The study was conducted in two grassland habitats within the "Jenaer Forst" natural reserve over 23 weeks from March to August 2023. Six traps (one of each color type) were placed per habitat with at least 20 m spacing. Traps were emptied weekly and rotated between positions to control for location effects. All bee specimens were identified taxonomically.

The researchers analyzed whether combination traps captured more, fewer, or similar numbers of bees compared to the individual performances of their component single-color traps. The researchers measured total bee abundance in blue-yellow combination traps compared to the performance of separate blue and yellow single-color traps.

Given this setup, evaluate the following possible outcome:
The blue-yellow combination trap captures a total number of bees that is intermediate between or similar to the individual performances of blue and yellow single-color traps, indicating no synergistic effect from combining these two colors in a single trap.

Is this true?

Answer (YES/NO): NO